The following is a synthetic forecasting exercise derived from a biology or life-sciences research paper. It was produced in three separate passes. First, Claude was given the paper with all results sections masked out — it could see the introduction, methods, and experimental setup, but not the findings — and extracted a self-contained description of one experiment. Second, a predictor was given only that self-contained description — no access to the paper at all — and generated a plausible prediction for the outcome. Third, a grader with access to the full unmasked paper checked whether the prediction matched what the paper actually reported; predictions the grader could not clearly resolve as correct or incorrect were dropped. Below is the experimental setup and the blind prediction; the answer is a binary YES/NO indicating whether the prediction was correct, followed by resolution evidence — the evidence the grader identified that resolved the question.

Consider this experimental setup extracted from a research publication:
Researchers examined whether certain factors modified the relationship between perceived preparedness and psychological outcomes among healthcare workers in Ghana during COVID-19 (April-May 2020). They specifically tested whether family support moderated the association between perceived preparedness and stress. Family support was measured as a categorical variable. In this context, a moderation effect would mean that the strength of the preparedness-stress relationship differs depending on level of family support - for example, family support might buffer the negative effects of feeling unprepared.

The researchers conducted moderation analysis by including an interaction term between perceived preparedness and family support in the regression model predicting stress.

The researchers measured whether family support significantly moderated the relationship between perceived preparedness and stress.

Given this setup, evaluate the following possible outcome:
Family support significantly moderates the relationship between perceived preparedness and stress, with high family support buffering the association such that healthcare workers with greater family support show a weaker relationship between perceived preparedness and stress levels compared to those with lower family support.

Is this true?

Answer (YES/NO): NO